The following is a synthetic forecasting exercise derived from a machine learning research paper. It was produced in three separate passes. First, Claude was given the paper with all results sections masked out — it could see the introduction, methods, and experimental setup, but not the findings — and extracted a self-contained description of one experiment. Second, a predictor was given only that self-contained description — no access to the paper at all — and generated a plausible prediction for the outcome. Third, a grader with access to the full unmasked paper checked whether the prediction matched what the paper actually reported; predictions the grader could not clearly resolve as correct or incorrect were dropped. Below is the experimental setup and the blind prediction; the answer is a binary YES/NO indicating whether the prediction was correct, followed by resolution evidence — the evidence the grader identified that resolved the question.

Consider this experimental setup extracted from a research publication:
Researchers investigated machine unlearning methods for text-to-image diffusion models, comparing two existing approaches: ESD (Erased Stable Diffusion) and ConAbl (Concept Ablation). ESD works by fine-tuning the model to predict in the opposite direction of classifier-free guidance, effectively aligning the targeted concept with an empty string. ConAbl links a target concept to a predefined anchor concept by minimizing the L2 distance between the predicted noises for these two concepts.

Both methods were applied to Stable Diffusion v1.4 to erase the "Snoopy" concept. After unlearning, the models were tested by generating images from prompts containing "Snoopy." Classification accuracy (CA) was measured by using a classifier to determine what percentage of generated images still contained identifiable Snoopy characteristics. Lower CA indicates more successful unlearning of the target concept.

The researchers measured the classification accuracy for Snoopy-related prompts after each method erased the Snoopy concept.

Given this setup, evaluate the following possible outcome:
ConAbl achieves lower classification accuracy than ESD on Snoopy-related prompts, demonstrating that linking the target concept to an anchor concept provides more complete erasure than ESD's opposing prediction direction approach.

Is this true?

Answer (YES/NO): NO